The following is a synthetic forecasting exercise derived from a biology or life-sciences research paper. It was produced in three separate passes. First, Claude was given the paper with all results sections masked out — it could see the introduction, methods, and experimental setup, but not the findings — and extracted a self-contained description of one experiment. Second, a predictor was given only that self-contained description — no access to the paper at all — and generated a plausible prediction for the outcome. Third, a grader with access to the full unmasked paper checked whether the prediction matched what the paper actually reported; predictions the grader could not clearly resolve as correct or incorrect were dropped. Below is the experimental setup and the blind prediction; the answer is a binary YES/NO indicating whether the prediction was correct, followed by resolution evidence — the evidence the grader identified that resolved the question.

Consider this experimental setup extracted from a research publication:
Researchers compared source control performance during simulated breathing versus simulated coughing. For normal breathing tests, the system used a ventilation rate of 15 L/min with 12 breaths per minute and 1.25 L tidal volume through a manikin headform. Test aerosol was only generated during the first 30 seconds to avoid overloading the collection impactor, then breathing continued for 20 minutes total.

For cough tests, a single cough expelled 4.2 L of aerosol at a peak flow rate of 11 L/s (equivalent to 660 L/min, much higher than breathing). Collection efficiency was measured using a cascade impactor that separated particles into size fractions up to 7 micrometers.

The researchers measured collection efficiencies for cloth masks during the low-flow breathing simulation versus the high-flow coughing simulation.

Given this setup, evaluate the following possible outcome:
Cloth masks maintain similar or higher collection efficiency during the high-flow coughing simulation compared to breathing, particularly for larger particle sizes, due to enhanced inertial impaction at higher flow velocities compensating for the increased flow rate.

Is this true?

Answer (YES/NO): NO